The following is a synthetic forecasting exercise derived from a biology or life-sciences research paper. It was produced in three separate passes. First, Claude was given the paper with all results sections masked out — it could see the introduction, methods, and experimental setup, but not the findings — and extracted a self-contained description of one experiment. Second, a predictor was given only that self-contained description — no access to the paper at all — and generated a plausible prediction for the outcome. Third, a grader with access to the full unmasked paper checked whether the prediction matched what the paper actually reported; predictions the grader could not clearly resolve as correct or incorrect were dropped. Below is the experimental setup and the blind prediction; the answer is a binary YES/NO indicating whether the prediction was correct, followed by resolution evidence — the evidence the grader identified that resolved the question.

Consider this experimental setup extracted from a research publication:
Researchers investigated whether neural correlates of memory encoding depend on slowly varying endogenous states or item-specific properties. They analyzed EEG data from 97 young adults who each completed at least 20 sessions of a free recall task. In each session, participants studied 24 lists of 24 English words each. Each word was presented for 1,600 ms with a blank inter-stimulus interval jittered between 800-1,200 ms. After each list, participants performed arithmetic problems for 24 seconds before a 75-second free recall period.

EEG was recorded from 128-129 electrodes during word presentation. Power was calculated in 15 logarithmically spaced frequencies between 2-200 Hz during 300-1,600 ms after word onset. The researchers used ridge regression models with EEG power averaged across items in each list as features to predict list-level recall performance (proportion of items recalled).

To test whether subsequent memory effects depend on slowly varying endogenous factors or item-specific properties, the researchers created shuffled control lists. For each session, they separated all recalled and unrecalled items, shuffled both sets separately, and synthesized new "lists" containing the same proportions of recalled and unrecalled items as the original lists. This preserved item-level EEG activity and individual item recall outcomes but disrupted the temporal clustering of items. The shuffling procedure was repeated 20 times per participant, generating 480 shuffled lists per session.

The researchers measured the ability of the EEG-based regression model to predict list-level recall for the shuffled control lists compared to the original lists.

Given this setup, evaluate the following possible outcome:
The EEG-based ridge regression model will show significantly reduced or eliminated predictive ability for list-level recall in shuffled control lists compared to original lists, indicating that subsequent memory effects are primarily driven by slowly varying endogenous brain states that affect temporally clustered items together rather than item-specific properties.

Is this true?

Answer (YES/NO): YES